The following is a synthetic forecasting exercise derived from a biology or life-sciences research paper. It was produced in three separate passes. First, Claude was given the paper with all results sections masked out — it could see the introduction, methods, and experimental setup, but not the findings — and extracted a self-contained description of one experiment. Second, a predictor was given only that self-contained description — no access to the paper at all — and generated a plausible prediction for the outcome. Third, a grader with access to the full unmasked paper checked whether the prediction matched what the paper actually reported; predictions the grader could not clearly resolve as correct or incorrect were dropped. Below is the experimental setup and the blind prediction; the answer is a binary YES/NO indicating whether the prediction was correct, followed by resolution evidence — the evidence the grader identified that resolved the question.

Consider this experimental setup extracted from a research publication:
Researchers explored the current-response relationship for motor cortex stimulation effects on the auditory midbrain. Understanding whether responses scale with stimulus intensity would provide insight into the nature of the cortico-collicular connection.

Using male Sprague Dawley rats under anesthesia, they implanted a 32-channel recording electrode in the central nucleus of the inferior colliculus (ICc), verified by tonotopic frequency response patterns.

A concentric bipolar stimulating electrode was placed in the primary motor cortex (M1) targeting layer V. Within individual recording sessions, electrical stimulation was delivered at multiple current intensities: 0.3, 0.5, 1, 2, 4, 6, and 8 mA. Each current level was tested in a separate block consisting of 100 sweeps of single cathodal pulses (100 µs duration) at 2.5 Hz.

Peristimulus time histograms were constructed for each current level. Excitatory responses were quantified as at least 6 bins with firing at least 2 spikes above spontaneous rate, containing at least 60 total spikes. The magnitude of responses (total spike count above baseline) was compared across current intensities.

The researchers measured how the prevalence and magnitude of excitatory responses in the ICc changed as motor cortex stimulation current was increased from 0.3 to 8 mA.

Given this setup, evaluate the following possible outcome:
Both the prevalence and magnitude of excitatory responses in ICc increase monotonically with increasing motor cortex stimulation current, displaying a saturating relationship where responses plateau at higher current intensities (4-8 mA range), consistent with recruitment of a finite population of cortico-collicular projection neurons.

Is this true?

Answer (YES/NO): NO